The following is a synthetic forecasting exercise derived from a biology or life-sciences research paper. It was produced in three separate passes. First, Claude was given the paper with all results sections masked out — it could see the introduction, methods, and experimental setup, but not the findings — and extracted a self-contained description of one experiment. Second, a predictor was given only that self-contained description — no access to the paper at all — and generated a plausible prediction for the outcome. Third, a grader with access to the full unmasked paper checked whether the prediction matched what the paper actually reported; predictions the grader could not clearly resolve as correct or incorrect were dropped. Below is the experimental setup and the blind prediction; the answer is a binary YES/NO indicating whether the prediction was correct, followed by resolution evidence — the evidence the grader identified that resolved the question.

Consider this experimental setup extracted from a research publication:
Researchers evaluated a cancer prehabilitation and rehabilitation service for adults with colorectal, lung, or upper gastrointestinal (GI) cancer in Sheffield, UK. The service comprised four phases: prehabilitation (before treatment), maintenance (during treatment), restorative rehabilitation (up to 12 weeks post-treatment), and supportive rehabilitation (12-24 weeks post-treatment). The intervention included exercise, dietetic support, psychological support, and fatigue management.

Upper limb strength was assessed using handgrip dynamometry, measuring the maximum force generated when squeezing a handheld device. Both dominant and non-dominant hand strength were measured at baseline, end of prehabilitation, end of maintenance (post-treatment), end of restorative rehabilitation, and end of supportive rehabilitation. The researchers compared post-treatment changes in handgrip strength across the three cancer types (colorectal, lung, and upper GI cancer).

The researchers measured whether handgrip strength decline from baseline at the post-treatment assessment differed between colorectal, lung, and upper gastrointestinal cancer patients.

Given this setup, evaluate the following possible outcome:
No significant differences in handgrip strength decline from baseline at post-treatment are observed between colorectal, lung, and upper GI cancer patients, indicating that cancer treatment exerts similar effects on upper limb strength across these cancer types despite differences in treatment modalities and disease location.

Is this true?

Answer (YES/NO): NO